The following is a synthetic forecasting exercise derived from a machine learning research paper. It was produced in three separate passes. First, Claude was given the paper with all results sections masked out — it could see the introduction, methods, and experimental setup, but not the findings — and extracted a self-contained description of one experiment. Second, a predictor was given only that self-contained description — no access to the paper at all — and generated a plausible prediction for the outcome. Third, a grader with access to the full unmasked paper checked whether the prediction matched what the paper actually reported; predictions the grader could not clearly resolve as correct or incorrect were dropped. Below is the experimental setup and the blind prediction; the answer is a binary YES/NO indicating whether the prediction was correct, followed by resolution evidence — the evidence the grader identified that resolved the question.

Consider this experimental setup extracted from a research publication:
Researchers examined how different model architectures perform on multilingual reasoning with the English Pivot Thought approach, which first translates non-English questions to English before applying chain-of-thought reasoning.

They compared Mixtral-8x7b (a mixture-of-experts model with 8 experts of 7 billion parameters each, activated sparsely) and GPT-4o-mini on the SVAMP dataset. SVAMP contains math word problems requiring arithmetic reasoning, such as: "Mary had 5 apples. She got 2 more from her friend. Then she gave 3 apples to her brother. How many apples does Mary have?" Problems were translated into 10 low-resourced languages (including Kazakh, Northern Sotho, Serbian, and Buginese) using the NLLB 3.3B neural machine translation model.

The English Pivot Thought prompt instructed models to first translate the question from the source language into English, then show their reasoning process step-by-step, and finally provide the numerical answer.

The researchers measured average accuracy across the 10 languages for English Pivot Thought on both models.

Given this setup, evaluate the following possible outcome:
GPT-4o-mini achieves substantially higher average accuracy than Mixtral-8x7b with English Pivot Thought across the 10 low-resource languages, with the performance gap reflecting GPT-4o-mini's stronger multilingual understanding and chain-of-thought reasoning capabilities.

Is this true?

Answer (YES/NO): YES